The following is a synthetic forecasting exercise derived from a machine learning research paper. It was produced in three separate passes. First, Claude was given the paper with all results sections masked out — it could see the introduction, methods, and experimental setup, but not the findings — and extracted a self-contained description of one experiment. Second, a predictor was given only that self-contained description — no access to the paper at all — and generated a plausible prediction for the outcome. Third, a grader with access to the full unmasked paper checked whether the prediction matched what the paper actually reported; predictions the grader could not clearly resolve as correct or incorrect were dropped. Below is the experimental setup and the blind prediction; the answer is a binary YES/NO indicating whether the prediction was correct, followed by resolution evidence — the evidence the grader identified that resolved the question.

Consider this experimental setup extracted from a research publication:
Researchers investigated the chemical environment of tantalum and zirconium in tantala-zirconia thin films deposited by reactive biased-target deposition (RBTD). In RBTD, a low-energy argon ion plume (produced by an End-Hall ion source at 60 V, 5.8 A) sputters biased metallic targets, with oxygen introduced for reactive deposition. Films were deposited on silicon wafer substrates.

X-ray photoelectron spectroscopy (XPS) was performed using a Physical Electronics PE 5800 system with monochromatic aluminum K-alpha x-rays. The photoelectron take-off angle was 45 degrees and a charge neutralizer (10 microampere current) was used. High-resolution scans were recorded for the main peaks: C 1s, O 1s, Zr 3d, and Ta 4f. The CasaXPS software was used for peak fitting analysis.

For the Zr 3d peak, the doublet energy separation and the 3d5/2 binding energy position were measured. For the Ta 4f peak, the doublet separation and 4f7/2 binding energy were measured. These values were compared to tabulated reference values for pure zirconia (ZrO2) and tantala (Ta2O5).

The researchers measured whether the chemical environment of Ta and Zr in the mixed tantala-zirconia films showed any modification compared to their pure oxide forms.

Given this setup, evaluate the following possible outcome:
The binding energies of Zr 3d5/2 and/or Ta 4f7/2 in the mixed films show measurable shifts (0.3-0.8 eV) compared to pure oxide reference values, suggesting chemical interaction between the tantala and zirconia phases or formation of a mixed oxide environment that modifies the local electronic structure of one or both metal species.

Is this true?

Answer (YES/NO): NO